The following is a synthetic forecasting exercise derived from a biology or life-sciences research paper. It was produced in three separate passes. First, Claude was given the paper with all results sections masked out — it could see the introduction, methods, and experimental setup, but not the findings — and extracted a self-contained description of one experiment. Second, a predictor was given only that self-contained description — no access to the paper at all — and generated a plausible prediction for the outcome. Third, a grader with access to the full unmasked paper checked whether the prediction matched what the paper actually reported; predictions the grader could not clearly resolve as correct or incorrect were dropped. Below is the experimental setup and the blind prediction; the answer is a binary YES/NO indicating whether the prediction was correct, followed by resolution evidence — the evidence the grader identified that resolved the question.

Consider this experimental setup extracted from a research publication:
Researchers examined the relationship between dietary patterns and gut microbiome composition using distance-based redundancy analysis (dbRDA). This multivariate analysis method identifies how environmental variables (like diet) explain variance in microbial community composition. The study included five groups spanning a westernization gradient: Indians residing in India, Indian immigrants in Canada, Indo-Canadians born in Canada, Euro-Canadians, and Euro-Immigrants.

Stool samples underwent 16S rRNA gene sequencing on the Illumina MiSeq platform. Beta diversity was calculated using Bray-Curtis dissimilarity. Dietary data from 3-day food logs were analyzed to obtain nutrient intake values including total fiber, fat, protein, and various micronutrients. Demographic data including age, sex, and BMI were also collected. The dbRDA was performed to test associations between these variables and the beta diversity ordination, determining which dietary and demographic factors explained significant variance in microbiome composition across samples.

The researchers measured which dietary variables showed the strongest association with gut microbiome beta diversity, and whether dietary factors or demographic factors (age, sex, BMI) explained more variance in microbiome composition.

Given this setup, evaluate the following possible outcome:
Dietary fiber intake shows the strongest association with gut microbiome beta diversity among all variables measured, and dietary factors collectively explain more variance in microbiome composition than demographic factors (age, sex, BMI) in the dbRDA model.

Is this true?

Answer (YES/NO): NO